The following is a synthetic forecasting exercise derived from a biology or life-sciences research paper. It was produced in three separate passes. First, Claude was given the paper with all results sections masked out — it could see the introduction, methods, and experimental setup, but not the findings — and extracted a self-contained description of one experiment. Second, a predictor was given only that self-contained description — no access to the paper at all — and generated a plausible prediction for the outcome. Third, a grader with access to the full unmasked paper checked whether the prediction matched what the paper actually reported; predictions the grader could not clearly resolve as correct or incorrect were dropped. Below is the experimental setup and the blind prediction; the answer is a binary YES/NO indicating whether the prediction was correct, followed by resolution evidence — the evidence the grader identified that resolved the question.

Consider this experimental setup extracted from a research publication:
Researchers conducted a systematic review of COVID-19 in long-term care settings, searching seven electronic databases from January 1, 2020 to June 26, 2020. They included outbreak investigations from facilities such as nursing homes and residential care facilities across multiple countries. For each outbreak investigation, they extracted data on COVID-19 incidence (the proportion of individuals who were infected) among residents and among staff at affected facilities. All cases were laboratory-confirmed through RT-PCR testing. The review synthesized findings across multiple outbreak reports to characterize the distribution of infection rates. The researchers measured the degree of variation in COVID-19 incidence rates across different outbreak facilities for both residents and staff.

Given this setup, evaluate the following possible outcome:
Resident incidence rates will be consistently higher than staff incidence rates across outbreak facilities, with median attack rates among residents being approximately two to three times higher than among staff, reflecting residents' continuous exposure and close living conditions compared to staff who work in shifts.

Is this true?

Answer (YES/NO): NO